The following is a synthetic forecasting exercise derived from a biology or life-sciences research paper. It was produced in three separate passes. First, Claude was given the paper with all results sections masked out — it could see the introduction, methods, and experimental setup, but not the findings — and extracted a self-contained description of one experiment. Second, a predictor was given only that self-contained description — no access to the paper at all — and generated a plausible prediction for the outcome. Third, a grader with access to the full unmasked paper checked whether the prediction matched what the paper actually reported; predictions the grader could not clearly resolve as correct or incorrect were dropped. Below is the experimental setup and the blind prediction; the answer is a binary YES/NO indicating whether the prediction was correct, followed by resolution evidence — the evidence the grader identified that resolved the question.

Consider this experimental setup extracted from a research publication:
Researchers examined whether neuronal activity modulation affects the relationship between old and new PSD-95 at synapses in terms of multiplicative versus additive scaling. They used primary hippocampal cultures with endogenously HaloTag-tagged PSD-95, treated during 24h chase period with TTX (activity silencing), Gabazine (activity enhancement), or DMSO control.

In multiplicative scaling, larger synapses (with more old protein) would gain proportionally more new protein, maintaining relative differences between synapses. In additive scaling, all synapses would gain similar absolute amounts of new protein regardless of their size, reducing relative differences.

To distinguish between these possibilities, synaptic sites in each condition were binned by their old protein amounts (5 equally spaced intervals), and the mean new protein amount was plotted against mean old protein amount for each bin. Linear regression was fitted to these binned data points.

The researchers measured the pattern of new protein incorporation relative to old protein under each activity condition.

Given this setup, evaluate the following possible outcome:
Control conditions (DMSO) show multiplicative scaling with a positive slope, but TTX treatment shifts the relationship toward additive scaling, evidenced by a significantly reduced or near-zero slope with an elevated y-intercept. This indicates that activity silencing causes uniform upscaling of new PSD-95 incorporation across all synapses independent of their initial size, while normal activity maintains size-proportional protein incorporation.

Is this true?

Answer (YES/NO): NO